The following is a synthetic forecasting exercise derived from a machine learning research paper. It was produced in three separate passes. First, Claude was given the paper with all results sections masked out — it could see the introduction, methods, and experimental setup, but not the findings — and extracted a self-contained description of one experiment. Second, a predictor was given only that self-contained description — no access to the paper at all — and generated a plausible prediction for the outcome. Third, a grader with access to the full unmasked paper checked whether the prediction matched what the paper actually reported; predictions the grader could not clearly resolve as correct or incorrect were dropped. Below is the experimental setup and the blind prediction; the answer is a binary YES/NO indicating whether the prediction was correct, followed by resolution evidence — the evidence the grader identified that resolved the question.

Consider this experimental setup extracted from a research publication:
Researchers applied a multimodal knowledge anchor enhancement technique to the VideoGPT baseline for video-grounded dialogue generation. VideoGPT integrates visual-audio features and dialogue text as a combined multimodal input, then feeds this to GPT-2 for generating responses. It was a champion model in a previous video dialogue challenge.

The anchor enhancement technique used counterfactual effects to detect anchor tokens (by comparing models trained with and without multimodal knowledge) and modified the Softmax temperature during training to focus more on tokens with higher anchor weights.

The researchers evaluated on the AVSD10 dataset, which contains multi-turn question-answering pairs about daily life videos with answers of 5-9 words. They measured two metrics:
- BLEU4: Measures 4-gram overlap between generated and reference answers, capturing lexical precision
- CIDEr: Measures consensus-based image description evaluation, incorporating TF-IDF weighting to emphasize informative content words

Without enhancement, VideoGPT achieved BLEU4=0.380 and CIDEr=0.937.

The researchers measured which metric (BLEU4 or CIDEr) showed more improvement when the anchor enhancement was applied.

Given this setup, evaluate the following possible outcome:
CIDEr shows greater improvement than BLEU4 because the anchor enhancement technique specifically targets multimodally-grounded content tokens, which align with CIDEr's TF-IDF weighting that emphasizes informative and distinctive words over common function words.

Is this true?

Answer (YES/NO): YES